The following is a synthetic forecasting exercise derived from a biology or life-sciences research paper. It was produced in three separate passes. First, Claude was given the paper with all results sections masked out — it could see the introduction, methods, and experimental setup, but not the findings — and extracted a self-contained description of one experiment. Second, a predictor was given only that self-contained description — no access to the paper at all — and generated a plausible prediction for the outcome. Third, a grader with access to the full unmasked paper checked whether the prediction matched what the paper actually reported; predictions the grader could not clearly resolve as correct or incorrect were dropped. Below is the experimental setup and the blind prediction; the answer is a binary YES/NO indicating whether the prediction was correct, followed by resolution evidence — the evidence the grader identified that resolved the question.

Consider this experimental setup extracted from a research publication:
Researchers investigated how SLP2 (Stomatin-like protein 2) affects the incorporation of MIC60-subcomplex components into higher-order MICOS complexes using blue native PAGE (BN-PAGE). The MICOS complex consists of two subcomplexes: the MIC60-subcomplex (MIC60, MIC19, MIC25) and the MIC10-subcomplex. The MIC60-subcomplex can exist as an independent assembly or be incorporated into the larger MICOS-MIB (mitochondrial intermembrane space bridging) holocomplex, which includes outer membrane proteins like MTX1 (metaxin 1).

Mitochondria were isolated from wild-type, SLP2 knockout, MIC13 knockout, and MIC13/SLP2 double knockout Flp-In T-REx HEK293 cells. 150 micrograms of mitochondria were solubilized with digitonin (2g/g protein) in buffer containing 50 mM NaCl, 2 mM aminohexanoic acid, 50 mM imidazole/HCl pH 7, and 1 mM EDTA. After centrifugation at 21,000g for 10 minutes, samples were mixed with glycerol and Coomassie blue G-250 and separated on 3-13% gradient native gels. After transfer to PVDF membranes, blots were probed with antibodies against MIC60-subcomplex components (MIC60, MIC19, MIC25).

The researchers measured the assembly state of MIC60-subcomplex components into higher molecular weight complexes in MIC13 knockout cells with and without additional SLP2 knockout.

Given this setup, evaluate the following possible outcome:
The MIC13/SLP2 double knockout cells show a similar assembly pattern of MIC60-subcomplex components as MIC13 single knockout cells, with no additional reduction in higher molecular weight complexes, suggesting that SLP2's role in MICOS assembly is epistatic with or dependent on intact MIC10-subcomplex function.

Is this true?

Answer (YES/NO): NO